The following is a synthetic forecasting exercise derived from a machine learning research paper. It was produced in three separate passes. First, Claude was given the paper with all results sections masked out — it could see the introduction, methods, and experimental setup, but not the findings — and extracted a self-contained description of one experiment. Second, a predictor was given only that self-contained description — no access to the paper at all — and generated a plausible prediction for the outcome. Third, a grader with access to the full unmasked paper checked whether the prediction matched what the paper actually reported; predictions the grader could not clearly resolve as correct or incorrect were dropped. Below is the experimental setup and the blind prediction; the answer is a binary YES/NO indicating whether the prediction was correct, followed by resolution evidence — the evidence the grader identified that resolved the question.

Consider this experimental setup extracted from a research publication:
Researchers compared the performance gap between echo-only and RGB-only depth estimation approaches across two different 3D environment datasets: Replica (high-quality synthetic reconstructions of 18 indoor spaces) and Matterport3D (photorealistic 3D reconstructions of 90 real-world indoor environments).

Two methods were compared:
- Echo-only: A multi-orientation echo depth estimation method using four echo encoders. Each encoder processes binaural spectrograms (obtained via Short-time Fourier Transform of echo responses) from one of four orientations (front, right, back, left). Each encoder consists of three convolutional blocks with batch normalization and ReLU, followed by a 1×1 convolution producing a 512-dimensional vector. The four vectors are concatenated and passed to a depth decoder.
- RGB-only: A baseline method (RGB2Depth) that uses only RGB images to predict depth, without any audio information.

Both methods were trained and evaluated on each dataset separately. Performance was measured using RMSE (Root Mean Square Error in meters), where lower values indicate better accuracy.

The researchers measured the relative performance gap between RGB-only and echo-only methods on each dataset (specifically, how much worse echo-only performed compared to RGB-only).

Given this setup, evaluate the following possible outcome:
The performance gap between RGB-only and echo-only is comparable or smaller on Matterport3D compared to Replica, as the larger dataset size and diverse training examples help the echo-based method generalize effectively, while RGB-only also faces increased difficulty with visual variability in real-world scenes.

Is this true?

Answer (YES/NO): YES